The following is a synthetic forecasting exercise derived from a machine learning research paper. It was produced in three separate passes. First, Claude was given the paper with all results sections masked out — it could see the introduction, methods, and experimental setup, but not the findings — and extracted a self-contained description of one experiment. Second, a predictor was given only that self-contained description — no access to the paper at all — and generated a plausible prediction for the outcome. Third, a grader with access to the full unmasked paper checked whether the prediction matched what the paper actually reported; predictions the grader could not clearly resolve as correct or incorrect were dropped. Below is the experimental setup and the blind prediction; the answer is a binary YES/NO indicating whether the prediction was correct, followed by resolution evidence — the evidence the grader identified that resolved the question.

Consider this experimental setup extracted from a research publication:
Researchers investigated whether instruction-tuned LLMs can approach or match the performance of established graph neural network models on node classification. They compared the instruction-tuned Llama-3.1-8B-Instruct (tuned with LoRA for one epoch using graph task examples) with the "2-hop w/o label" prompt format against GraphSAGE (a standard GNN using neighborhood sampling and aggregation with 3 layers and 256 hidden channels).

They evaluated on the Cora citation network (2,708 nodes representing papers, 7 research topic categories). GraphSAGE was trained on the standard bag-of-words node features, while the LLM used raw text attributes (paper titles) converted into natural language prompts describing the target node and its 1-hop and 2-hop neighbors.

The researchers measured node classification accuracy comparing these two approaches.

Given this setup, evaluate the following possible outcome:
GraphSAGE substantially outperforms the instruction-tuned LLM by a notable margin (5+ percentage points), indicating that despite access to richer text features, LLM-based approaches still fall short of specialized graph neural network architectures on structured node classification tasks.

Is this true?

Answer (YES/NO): NO